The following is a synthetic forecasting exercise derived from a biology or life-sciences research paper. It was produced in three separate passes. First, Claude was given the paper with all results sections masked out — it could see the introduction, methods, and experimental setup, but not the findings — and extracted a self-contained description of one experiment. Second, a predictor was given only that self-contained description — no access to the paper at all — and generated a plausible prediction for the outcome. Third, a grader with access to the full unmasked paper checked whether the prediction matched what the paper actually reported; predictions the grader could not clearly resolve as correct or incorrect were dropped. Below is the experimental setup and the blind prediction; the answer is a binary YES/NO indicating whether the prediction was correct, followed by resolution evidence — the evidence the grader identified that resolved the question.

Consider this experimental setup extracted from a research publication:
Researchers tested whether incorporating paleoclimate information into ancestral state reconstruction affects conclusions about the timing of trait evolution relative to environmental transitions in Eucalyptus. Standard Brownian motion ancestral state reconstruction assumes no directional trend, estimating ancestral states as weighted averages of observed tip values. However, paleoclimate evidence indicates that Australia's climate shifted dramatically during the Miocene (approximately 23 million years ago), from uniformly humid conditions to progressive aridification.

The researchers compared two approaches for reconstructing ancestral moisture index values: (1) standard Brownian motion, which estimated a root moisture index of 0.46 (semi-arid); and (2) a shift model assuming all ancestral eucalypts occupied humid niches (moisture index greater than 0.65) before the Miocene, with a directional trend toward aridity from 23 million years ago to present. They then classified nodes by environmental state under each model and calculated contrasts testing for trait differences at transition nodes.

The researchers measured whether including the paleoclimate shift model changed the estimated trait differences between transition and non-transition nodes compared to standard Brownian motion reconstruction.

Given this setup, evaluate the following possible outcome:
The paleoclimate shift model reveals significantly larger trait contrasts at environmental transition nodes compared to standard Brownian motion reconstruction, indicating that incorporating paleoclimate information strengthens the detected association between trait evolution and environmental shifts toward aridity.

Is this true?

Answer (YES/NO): NO